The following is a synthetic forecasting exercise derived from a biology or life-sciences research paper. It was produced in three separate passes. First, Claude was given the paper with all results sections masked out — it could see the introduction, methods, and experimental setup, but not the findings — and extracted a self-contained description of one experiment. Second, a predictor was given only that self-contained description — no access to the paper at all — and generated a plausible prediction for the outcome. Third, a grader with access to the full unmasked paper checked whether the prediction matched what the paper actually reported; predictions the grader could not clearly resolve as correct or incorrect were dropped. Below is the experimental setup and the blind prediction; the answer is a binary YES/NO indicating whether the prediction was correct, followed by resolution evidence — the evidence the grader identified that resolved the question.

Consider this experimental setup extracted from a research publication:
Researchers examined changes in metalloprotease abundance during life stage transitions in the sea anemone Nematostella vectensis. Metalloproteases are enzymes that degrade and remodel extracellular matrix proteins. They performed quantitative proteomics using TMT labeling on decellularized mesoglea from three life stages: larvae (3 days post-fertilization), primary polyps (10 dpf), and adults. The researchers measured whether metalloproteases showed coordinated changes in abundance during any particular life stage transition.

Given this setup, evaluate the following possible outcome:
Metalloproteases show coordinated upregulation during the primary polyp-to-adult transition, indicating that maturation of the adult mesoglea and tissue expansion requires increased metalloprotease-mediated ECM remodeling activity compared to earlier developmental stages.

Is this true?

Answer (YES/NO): NO